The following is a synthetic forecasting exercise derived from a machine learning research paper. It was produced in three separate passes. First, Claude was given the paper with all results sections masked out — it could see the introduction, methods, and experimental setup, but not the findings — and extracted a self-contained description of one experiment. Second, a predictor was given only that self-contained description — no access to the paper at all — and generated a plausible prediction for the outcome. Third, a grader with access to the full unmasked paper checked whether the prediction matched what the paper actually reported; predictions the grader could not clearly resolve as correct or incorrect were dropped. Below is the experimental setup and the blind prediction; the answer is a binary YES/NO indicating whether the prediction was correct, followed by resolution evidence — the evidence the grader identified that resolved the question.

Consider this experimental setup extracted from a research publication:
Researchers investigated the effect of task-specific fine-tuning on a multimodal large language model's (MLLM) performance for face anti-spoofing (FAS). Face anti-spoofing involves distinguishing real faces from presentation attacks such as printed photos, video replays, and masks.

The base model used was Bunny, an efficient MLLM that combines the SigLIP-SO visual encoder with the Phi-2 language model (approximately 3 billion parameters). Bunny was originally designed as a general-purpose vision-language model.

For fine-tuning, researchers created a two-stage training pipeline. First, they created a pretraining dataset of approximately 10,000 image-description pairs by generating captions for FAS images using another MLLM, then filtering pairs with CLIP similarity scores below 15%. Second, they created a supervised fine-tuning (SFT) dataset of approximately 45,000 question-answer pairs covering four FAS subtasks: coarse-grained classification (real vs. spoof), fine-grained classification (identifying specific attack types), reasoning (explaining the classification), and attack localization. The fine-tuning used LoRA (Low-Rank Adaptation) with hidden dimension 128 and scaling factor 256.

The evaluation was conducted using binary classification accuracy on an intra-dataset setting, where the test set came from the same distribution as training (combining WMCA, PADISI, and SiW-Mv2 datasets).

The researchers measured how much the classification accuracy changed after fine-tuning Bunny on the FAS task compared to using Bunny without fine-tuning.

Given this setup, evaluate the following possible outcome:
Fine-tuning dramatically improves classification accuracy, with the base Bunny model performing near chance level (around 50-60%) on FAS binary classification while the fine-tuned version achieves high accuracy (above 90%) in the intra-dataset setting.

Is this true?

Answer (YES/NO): NO